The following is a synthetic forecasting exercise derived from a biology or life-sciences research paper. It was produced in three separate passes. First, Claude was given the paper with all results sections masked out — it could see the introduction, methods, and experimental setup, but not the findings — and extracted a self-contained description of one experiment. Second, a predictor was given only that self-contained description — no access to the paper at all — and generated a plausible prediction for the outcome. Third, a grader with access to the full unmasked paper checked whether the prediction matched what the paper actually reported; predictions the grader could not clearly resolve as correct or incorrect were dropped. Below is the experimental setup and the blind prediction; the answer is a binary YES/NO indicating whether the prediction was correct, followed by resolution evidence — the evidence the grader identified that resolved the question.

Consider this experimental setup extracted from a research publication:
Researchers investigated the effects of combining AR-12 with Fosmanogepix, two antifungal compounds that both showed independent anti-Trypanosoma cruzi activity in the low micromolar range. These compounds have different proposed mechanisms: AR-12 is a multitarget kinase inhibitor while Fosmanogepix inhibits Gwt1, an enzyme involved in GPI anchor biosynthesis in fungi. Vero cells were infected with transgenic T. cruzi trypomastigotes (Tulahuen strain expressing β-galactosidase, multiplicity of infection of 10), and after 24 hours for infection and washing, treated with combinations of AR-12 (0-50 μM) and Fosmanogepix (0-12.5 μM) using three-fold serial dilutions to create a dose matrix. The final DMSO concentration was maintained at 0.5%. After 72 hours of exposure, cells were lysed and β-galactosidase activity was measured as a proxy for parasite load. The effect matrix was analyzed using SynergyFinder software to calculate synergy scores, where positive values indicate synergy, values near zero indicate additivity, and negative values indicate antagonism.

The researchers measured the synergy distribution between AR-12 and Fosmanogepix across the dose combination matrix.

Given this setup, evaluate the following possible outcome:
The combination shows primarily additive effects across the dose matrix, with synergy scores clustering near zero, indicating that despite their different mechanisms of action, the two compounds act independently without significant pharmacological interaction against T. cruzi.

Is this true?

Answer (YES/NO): NO